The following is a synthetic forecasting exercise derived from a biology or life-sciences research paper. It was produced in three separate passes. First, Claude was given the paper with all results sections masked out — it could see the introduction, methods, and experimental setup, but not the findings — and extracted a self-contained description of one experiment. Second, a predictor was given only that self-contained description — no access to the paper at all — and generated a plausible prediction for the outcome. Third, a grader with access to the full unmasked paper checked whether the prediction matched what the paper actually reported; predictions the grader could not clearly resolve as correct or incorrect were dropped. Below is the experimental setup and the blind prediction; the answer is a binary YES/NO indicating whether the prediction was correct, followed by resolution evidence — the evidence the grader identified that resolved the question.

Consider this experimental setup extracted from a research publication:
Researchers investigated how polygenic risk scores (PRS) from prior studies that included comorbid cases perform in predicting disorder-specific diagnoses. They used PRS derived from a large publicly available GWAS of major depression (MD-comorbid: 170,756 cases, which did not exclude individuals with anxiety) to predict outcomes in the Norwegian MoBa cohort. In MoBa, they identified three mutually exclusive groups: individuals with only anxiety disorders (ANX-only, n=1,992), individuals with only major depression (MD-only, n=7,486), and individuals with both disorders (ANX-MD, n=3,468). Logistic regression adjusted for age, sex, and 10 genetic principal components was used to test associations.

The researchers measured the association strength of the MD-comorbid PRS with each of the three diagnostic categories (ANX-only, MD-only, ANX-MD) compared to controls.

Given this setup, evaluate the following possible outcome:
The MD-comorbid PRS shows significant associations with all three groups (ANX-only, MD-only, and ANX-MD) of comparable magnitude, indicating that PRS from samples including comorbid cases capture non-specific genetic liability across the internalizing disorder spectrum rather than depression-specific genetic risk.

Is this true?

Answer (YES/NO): NO